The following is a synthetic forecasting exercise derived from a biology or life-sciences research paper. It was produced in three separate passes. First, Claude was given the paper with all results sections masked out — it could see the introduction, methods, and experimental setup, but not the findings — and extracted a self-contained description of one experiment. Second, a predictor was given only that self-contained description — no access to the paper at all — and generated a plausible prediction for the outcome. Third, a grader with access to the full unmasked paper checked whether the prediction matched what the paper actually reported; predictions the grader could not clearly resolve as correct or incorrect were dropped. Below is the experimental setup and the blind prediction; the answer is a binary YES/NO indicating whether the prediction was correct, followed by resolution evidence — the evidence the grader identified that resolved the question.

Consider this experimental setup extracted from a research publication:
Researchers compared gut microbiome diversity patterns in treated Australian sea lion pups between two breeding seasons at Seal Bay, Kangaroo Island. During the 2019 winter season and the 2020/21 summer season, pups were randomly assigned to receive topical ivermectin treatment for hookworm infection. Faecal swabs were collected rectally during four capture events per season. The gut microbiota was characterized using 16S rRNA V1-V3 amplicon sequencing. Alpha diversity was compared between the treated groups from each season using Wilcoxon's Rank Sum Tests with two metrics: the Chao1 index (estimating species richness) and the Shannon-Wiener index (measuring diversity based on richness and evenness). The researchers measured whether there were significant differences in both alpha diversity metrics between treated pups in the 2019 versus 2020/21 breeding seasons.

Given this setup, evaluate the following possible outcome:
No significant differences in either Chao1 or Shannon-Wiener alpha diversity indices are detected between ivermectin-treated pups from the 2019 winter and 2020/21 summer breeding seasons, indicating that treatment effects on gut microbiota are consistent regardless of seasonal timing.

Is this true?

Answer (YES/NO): NO